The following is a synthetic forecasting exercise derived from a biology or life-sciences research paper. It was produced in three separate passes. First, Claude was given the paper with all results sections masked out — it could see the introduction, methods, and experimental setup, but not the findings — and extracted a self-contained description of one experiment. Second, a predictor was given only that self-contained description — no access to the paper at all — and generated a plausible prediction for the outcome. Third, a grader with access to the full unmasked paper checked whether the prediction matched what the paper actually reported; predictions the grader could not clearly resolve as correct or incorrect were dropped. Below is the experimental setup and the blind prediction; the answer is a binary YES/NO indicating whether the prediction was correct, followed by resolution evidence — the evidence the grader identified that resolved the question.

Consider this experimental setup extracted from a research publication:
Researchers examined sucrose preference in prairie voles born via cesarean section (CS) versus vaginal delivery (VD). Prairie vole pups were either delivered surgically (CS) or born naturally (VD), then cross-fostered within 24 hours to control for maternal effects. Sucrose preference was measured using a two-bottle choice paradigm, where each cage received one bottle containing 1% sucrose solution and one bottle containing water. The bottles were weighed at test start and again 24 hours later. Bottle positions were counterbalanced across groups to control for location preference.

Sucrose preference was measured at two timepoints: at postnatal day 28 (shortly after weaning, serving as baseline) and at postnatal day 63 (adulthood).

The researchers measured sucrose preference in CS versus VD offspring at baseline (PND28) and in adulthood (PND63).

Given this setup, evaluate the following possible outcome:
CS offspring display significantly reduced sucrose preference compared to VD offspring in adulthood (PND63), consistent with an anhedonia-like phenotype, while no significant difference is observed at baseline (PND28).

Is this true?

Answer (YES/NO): NO